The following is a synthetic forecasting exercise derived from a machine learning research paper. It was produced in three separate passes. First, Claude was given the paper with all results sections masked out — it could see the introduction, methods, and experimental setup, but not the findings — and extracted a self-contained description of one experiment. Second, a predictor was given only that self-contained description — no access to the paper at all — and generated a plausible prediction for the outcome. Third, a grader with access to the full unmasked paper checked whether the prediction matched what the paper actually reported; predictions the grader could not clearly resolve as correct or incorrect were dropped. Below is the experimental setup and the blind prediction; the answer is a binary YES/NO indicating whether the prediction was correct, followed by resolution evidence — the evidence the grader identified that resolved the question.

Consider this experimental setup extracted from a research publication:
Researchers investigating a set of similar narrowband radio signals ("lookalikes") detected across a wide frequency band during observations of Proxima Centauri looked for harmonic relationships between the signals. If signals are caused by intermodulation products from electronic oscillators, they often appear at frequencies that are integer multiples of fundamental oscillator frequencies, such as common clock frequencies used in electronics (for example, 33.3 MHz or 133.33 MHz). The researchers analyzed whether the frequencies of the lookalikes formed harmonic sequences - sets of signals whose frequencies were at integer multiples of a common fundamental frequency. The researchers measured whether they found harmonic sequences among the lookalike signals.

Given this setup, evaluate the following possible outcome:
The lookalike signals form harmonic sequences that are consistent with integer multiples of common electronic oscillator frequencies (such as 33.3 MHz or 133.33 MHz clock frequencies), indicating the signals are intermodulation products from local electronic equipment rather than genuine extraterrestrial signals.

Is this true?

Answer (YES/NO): YES